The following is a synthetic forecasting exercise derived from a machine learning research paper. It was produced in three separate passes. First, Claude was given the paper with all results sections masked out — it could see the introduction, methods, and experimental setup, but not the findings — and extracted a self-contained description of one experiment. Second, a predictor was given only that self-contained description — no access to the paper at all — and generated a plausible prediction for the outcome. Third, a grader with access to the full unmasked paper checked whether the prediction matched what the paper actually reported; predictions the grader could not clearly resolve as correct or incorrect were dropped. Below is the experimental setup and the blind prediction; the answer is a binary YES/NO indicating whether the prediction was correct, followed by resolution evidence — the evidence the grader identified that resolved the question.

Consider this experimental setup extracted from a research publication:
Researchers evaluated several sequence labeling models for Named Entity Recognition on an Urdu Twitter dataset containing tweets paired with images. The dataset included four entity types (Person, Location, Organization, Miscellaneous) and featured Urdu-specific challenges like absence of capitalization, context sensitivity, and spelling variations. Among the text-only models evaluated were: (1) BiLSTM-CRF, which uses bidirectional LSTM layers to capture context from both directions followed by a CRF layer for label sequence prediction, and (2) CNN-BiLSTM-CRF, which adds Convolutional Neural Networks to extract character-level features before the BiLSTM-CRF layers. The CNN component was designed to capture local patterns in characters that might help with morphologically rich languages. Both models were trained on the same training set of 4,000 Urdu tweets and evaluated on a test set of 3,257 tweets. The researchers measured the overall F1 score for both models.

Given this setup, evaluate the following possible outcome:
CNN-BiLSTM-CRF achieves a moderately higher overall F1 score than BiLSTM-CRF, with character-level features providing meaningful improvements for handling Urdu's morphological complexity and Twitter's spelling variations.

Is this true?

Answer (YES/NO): NO